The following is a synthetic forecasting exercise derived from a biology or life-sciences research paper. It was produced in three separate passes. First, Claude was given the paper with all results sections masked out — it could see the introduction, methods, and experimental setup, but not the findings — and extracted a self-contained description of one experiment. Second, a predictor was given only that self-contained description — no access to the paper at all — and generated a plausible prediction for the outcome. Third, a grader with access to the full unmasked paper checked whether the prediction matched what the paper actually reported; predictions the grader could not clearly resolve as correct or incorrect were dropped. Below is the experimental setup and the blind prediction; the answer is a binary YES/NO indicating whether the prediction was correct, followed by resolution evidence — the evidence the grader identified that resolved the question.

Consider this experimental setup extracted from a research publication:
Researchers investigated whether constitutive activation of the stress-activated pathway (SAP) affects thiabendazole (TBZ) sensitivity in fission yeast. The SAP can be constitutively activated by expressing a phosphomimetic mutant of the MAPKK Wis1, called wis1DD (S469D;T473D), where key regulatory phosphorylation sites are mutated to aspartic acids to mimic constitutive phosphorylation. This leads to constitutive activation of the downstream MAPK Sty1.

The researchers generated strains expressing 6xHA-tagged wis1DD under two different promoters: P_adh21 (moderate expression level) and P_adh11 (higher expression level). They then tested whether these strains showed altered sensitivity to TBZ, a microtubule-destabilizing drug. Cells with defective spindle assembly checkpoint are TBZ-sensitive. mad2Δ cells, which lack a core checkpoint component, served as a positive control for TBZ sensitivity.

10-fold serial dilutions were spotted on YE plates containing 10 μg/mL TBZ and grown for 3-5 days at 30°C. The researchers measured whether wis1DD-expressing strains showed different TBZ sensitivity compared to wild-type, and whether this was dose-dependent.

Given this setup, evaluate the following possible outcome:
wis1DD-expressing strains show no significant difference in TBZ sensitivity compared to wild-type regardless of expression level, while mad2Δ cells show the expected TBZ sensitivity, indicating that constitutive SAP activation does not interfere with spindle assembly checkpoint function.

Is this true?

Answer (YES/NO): NO